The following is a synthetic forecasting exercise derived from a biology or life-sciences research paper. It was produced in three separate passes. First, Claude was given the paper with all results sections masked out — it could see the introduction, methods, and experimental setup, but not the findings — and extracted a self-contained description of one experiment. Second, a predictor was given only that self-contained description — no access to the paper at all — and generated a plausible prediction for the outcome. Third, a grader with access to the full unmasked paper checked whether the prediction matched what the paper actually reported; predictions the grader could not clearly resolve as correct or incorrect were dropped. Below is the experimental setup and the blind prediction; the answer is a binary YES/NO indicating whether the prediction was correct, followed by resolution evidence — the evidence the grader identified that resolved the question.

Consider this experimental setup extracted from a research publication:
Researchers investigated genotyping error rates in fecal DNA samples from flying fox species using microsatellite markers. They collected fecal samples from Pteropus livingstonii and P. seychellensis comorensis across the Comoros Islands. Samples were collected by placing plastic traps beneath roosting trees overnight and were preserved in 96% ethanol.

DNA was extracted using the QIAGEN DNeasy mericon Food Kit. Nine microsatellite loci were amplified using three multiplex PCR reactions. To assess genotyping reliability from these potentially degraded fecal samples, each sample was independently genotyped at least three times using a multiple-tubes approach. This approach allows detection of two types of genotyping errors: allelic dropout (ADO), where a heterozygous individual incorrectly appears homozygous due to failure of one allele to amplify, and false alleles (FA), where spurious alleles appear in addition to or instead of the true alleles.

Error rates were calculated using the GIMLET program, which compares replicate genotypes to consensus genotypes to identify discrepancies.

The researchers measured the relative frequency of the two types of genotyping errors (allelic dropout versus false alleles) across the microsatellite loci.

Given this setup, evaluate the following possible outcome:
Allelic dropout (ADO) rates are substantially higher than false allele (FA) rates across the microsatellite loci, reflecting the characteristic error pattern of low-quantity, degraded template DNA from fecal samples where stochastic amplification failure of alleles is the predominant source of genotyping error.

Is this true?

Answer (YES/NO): NO